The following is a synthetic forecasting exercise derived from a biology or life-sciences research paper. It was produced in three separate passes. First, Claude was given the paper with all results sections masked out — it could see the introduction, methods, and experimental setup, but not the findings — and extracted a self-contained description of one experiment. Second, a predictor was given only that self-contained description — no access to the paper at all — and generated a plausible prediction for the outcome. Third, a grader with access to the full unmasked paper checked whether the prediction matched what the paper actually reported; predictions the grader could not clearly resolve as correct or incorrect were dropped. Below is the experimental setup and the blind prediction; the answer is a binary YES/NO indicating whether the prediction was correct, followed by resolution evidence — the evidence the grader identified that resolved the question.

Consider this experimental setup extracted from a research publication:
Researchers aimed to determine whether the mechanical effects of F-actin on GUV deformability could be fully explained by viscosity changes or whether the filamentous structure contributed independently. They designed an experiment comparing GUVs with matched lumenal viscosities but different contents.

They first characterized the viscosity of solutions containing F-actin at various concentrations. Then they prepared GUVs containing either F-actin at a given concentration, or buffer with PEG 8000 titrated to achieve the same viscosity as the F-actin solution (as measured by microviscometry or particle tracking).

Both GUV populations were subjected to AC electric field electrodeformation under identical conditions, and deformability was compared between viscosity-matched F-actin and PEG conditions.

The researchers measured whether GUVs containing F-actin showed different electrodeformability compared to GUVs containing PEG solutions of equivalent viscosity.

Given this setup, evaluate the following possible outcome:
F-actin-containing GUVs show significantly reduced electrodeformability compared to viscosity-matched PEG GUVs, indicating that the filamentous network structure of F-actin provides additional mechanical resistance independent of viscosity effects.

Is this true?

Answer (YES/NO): NO